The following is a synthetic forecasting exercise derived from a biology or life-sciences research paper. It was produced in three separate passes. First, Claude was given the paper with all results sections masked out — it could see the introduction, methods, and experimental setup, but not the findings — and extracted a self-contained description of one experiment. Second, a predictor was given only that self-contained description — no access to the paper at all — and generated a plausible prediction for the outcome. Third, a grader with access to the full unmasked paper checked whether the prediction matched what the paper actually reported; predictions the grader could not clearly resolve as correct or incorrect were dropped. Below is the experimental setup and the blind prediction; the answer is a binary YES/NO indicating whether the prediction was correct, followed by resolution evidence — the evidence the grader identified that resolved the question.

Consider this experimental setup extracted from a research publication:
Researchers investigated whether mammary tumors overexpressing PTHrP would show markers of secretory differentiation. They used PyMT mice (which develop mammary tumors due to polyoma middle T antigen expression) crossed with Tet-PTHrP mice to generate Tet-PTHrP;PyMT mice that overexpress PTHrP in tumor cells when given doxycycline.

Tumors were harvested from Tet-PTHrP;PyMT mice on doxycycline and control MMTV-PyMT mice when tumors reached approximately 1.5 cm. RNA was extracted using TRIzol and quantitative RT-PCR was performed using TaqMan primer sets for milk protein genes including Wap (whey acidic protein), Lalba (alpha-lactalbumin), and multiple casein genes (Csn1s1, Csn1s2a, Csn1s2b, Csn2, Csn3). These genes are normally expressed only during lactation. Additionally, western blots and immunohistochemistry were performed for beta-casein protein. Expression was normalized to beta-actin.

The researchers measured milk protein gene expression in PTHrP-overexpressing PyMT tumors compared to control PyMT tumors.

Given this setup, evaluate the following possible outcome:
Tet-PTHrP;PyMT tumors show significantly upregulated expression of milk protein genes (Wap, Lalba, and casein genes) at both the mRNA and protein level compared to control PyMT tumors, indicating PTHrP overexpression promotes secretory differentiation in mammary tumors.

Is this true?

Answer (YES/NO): YES